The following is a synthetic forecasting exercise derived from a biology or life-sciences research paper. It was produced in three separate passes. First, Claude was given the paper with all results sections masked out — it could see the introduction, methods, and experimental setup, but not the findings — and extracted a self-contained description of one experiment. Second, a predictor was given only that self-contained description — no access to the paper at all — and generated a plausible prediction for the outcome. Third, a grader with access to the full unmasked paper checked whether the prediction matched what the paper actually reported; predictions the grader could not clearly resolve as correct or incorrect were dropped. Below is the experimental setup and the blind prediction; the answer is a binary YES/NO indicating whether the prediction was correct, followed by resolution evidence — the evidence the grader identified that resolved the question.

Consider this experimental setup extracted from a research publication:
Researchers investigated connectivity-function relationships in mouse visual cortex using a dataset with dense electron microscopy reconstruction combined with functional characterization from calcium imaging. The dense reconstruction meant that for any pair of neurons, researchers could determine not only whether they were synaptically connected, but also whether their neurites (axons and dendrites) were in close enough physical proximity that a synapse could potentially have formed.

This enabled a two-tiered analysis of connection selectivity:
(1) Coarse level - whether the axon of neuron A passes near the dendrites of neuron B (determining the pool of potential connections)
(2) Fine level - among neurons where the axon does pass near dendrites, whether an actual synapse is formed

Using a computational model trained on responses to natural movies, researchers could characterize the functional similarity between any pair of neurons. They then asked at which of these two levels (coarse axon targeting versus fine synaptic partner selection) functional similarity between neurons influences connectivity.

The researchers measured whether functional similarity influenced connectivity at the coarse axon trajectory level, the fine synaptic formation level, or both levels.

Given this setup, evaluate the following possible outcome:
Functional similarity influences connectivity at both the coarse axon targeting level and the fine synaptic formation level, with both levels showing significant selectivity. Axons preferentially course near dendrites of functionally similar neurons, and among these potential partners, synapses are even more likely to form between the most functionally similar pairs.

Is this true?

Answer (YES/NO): YES